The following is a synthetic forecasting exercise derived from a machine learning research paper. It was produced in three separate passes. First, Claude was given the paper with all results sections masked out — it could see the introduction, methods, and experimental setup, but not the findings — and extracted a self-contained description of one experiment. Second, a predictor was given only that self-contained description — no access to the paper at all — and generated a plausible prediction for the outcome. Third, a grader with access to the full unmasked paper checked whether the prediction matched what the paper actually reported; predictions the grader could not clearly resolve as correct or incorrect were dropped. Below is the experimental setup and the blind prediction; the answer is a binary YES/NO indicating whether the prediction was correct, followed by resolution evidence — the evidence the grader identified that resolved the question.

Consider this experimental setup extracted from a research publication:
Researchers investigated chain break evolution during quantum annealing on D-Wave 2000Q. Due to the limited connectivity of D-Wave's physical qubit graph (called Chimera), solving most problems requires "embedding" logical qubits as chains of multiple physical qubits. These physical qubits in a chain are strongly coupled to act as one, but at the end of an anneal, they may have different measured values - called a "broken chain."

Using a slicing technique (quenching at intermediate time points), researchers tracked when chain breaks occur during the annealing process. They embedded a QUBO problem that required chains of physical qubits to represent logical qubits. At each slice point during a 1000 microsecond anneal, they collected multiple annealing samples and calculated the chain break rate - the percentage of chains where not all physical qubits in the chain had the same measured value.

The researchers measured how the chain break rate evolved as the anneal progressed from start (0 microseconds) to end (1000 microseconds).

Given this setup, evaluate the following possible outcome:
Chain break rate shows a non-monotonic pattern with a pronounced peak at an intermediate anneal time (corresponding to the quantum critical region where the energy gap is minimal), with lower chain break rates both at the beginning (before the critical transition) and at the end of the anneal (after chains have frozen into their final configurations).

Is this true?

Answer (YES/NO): NO